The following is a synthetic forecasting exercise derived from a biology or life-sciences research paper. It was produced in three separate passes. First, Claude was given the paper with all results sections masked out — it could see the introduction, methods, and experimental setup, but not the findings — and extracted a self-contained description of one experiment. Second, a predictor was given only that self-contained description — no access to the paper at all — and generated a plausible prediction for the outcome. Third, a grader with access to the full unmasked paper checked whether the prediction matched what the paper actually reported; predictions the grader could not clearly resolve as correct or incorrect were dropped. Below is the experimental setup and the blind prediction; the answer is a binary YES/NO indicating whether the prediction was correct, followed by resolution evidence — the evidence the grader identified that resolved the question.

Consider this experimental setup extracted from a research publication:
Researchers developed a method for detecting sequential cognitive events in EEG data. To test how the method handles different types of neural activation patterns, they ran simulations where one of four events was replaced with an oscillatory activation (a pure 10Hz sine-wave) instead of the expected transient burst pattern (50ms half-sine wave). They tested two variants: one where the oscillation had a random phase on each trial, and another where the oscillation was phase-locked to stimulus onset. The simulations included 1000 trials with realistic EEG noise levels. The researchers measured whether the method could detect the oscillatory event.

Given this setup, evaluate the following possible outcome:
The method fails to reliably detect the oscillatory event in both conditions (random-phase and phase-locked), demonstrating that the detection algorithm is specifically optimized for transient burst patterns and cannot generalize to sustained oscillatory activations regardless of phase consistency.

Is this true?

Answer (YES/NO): YES